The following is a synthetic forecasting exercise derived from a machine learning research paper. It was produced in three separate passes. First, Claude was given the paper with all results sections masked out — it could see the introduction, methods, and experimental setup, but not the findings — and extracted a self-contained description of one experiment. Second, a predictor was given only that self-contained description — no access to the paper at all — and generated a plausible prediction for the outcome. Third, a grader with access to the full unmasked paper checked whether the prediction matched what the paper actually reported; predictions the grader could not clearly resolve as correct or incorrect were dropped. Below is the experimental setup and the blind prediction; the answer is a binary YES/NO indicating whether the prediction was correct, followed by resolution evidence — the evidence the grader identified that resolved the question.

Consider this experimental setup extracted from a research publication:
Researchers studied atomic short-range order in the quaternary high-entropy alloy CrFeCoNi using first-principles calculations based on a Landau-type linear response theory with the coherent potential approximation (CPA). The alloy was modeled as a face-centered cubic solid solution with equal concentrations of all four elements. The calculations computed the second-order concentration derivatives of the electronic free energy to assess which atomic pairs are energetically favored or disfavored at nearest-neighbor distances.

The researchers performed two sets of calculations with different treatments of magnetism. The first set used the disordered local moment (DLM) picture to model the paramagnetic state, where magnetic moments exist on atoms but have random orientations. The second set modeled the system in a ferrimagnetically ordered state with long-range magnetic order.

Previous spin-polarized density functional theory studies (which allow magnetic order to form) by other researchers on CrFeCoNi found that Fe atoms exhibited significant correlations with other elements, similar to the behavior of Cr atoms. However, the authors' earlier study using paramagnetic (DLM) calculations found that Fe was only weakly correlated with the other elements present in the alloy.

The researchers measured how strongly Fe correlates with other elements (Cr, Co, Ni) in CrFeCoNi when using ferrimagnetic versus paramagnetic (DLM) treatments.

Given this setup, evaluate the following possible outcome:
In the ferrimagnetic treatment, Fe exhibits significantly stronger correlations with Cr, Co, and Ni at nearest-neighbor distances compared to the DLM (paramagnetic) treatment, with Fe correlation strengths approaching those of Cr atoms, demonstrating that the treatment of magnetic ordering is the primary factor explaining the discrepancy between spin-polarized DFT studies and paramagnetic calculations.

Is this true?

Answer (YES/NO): YES